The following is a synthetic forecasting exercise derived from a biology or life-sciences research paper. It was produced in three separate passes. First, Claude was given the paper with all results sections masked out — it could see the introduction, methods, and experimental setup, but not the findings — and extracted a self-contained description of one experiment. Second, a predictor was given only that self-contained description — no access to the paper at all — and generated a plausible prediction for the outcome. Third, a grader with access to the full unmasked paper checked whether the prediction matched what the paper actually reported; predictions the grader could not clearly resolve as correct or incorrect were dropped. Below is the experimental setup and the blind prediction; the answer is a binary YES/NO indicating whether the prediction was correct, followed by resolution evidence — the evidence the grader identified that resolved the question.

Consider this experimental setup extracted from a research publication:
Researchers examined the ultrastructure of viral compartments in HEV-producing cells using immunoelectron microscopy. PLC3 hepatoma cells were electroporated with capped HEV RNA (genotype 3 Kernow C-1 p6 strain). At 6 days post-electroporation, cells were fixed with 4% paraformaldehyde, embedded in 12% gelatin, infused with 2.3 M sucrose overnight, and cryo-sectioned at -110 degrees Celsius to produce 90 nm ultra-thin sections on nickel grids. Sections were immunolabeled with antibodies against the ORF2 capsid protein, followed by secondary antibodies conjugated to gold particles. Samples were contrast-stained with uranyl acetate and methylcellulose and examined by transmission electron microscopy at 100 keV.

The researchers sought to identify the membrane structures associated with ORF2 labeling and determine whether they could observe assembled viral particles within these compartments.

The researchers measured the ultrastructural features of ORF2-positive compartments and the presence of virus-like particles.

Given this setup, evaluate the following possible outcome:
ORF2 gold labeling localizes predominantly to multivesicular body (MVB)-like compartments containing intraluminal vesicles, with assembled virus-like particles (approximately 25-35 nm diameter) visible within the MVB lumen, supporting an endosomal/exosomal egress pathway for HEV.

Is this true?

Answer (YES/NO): NO